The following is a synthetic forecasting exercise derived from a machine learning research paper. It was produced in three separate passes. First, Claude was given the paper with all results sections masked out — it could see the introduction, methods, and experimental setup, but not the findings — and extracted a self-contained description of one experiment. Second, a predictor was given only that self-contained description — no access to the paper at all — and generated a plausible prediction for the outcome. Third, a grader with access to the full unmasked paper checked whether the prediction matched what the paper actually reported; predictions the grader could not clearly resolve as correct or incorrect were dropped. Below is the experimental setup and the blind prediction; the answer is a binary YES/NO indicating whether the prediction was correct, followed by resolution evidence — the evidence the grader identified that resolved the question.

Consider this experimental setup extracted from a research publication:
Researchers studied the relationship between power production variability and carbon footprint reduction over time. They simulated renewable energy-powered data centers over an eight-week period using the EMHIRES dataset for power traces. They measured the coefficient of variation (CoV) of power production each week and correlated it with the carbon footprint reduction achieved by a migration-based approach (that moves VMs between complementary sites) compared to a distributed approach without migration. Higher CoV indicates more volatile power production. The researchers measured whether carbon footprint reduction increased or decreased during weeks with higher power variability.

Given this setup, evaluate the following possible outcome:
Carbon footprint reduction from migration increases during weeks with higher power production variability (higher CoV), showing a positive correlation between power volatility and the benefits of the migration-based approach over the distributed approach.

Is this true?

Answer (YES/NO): YES